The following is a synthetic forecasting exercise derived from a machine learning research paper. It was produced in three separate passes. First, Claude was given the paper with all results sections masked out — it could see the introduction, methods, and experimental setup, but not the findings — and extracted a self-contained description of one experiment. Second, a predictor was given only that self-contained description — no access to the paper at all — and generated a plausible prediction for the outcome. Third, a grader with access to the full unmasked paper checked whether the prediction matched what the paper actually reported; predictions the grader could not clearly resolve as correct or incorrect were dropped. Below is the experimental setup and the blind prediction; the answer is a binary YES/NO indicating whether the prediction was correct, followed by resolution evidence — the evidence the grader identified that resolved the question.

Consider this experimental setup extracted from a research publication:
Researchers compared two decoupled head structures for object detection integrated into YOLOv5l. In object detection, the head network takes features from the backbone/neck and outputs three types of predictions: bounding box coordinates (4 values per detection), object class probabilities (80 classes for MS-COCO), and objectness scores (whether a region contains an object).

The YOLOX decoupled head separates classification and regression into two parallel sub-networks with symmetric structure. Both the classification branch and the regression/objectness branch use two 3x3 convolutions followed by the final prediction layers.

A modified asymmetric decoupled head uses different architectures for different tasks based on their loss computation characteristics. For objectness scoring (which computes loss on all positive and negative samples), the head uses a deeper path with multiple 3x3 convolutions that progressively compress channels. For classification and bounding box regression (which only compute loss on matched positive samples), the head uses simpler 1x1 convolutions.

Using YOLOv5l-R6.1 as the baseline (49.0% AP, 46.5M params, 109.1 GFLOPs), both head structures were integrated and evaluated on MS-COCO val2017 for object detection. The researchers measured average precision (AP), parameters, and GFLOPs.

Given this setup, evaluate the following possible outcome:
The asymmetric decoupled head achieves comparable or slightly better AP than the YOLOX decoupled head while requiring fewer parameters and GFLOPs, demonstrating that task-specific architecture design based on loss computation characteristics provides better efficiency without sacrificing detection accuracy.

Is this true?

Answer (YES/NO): NO